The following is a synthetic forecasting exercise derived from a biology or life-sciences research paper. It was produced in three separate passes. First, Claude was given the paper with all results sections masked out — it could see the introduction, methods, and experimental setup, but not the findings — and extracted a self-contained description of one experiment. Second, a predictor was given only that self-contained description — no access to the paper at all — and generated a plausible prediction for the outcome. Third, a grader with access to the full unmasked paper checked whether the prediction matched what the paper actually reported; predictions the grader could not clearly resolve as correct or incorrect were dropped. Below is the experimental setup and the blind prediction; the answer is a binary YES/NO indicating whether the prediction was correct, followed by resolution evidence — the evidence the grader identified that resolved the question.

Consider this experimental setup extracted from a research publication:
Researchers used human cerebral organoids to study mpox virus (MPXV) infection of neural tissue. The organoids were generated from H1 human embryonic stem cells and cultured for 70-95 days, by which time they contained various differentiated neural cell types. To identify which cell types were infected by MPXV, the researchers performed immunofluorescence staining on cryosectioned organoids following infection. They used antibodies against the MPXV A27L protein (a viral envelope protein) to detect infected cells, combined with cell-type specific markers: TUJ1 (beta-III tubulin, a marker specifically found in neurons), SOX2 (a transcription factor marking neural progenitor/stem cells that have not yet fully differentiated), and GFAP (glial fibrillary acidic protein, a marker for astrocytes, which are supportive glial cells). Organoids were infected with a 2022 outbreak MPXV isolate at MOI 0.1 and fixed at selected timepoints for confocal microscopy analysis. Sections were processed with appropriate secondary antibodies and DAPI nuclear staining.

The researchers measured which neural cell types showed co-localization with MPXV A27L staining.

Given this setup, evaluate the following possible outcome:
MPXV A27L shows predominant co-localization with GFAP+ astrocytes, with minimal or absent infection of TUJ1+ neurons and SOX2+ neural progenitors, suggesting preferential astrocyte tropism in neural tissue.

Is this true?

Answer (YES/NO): NO